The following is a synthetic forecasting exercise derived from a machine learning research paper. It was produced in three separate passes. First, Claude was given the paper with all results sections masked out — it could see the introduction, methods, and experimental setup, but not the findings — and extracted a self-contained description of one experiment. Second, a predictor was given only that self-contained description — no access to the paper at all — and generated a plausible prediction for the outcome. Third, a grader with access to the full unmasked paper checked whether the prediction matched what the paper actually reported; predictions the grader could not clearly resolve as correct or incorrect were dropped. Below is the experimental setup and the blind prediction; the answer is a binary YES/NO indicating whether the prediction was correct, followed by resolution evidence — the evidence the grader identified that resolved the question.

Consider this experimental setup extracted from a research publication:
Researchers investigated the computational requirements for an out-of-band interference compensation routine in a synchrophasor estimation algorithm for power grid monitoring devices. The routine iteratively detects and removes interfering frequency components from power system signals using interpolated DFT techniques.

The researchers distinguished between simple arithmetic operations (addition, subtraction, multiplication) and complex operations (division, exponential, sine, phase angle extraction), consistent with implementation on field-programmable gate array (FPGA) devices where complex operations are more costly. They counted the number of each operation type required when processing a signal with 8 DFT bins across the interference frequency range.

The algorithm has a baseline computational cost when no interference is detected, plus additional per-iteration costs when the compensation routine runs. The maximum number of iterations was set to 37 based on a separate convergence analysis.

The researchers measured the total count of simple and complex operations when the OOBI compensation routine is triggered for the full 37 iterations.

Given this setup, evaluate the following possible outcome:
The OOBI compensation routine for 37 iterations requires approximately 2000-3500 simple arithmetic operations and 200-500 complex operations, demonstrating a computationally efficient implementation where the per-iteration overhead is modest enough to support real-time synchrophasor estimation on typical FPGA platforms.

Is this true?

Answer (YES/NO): NO